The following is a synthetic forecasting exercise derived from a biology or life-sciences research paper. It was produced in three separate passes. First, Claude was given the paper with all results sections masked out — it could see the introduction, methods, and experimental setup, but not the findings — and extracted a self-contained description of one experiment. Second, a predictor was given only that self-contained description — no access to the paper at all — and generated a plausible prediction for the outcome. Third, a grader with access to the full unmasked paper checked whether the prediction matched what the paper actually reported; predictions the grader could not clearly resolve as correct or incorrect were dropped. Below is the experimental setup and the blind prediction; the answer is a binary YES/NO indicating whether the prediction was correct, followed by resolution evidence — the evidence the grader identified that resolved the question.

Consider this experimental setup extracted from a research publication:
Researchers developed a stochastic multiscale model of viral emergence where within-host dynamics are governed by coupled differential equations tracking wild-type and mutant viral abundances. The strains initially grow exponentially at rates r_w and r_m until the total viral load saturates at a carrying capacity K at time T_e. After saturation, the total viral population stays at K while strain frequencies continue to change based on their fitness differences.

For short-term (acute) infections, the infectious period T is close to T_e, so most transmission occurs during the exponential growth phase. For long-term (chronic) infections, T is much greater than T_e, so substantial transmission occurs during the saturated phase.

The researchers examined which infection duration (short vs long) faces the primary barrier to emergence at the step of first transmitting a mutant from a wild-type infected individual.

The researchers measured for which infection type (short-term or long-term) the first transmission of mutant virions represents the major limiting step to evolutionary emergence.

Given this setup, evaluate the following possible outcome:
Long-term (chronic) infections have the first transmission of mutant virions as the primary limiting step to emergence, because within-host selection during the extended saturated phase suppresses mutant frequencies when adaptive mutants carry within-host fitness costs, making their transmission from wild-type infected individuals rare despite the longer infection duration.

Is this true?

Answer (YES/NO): NO